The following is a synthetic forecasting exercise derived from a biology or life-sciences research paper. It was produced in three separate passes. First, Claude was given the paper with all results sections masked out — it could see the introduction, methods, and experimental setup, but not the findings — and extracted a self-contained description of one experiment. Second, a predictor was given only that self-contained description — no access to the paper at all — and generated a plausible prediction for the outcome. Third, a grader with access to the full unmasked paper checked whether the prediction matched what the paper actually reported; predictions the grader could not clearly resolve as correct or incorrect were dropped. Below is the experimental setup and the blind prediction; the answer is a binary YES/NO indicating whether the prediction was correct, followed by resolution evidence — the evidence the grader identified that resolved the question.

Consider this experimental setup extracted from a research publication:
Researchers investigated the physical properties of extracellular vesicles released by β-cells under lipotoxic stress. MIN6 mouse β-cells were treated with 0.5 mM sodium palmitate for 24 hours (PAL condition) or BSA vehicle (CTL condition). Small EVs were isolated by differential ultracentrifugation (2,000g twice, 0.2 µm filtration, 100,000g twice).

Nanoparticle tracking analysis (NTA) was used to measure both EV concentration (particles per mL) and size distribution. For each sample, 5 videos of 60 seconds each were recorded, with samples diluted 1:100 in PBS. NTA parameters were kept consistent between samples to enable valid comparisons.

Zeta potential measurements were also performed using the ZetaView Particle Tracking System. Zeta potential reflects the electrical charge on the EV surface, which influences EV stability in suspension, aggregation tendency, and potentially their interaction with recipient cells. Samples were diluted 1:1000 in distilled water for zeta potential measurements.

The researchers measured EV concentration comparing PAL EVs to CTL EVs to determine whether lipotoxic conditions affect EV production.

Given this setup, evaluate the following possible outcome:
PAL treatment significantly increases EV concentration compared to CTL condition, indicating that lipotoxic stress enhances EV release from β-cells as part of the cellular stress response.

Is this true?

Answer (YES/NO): YES